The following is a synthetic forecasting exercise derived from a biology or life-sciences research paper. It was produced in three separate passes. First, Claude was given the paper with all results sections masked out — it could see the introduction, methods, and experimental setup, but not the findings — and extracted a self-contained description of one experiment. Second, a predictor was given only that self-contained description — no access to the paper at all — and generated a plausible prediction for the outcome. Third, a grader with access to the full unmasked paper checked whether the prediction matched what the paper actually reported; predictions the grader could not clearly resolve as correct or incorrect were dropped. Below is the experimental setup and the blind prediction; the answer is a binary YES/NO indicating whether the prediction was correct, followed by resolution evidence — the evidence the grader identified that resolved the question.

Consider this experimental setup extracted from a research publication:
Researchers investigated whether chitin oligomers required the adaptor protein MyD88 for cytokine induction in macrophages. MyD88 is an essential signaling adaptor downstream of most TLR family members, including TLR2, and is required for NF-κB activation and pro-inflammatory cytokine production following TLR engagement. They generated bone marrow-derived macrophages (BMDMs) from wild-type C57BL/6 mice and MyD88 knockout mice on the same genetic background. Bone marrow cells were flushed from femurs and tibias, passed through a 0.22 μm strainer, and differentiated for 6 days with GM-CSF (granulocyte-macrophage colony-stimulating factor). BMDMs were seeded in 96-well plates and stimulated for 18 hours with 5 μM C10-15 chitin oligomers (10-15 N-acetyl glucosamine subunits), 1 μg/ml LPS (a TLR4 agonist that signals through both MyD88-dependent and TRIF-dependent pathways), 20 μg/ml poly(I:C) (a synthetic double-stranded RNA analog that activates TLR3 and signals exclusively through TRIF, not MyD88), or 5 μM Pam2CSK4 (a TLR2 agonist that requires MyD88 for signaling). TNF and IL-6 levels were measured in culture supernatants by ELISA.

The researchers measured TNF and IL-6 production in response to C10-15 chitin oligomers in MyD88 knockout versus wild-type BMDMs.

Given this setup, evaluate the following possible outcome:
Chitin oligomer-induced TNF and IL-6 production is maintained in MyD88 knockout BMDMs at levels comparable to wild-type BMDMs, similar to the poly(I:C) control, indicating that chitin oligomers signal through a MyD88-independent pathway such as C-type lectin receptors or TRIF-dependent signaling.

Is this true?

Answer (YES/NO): NO